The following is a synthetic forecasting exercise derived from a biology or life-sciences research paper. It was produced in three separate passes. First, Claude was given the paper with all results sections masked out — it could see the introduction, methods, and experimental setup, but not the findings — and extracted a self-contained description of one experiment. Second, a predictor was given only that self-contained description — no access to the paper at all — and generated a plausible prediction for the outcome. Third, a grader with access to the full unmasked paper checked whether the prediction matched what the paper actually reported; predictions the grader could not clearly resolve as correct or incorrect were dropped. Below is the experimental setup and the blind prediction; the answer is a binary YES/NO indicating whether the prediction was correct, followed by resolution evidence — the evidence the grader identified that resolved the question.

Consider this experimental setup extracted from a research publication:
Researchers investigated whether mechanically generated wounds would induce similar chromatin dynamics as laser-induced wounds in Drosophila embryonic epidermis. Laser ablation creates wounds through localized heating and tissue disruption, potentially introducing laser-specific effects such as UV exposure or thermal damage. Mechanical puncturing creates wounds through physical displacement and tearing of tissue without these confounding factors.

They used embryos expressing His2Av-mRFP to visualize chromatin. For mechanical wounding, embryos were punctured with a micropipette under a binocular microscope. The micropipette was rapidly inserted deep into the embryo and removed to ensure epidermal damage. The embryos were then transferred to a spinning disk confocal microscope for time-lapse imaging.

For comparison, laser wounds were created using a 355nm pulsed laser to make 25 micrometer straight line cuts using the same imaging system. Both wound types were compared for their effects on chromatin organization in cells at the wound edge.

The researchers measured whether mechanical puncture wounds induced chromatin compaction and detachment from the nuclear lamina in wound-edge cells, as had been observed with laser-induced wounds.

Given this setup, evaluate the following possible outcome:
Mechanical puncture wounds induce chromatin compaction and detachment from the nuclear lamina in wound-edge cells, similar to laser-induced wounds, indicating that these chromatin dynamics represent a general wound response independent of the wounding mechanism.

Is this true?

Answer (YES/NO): YES